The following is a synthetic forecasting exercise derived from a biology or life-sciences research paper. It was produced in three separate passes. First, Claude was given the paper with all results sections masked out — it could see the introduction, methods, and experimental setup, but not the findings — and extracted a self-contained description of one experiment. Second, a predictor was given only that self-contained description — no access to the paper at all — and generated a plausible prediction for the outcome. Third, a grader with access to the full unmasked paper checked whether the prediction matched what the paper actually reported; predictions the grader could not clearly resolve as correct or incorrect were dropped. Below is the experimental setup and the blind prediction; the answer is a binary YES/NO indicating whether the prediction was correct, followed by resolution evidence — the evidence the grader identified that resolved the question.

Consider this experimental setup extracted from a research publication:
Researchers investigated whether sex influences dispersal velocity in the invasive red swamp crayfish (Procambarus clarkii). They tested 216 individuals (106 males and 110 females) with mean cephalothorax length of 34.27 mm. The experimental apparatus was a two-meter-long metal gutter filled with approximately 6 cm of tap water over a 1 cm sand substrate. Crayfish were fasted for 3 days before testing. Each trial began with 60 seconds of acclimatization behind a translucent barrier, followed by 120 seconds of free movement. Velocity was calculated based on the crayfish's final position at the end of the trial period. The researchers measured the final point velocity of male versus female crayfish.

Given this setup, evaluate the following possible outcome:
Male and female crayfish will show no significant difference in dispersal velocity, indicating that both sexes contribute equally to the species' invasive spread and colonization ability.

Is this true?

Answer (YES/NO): YES